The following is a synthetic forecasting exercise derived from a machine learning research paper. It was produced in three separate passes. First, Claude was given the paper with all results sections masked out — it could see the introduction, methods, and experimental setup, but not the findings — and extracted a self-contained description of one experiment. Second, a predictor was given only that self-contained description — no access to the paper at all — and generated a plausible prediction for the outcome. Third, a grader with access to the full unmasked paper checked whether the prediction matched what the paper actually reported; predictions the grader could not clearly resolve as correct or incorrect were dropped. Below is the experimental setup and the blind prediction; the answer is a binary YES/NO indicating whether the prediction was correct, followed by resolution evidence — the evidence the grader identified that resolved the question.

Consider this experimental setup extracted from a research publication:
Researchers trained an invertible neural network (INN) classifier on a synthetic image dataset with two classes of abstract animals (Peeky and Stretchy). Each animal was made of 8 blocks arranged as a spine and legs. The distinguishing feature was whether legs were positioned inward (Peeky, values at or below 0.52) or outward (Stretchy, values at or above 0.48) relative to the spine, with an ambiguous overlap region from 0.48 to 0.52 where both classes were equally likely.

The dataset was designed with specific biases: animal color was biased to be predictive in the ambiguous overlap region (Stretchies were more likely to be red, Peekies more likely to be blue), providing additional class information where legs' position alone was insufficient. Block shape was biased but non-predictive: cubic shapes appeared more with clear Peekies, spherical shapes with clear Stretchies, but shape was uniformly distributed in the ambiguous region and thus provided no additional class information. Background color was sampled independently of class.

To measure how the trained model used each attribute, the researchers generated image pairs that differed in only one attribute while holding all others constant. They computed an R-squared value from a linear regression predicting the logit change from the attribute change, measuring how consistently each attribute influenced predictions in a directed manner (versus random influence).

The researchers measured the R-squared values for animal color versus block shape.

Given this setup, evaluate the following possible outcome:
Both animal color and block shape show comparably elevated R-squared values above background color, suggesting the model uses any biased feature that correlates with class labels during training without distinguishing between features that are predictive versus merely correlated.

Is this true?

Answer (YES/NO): NO